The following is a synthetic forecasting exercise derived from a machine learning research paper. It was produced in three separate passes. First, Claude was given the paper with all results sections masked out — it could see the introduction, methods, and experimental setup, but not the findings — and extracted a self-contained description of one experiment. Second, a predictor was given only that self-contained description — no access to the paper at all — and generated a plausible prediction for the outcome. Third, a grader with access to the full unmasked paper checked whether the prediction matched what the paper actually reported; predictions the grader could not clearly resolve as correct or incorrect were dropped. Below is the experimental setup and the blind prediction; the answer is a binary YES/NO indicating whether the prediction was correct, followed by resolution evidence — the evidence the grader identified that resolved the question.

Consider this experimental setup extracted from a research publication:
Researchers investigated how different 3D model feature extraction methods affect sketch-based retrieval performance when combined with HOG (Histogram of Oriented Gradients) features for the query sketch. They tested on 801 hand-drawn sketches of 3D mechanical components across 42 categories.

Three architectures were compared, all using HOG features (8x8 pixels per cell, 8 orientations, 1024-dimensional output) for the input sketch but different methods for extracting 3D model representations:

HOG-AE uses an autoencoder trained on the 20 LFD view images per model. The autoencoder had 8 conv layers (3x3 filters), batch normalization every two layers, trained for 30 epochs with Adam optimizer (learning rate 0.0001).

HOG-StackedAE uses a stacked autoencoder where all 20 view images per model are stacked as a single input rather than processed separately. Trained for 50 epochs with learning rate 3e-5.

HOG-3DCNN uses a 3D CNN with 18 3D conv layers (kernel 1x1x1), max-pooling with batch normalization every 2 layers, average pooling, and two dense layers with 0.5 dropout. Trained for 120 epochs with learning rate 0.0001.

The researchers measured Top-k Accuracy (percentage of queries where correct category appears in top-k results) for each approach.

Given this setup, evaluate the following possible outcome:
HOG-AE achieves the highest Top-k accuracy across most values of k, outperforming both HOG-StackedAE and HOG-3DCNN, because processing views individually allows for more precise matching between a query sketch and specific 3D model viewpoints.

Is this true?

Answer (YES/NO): YES